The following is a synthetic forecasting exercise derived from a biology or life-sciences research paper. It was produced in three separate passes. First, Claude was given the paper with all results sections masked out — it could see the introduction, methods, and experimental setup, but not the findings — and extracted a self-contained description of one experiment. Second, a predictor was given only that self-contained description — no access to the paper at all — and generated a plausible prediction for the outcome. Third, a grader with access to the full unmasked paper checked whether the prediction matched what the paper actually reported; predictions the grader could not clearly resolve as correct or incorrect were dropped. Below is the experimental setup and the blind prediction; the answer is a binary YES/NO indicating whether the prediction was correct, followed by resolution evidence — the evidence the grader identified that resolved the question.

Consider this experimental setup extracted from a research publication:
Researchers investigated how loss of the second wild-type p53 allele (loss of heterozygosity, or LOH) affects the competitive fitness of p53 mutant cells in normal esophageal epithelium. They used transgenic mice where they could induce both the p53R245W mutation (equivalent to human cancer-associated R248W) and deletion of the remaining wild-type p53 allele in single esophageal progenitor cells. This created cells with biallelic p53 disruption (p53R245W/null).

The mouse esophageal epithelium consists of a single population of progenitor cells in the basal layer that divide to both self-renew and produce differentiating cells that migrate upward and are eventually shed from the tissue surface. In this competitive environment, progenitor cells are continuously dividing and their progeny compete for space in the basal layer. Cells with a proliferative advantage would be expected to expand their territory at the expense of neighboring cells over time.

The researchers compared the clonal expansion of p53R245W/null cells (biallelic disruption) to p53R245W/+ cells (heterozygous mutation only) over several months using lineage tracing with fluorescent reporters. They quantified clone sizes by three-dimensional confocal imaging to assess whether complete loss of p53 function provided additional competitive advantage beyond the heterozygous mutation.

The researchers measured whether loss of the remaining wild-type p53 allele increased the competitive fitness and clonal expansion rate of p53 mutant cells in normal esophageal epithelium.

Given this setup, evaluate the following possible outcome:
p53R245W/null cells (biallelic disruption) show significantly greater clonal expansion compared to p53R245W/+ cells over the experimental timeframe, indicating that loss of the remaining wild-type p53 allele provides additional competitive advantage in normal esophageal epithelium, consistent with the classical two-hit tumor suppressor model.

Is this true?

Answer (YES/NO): NO